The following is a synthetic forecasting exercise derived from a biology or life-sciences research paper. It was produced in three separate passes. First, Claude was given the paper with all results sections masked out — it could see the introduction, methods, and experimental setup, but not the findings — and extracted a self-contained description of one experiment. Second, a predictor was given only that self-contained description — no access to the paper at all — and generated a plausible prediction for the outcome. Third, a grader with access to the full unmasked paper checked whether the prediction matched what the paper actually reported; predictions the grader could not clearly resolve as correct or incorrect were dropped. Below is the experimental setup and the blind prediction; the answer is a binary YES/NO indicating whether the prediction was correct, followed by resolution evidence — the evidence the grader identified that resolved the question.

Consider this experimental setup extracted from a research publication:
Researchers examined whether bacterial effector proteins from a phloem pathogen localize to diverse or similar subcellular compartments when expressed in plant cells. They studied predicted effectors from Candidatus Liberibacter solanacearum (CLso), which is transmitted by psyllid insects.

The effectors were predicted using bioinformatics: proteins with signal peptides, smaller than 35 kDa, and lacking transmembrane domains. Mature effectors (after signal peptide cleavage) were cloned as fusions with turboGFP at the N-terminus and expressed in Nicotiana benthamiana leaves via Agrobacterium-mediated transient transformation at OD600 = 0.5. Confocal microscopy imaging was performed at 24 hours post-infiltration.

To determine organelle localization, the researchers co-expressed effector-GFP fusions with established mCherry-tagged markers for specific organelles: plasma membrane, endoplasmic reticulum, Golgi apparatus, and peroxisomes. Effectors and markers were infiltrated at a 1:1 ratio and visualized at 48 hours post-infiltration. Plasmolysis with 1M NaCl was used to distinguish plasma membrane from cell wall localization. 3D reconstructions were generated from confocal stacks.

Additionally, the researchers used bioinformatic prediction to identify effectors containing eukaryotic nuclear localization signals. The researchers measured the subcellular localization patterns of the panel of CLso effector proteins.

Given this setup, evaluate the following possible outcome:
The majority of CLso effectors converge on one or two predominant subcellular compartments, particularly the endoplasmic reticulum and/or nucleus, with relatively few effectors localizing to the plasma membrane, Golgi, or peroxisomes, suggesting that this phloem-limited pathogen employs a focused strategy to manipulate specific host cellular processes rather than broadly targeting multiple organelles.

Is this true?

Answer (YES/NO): NO